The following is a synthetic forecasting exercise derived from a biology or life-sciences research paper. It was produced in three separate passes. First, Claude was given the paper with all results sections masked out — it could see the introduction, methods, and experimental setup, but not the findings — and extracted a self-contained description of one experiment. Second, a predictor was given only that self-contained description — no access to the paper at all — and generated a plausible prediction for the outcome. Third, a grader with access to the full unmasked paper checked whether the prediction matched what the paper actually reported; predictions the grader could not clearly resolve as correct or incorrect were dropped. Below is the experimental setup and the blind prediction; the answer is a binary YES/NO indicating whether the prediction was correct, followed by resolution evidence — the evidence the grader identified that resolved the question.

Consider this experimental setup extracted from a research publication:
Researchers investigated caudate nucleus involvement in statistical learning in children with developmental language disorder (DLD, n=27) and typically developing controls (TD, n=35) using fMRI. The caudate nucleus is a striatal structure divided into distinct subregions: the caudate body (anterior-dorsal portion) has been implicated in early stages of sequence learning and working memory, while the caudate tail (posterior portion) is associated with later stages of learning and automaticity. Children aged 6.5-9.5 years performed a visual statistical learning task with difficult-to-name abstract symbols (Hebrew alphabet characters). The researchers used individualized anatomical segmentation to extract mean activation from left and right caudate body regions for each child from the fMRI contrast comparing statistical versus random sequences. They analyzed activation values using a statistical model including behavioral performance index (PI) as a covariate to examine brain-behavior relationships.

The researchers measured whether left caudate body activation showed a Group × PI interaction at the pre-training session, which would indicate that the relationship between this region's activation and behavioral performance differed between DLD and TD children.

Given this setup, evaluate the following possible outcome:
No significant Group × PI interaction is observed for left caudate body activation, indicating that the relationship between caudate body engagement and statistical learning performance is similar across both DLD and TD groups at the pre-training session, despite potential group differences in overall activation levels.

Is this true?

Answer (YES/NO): YES